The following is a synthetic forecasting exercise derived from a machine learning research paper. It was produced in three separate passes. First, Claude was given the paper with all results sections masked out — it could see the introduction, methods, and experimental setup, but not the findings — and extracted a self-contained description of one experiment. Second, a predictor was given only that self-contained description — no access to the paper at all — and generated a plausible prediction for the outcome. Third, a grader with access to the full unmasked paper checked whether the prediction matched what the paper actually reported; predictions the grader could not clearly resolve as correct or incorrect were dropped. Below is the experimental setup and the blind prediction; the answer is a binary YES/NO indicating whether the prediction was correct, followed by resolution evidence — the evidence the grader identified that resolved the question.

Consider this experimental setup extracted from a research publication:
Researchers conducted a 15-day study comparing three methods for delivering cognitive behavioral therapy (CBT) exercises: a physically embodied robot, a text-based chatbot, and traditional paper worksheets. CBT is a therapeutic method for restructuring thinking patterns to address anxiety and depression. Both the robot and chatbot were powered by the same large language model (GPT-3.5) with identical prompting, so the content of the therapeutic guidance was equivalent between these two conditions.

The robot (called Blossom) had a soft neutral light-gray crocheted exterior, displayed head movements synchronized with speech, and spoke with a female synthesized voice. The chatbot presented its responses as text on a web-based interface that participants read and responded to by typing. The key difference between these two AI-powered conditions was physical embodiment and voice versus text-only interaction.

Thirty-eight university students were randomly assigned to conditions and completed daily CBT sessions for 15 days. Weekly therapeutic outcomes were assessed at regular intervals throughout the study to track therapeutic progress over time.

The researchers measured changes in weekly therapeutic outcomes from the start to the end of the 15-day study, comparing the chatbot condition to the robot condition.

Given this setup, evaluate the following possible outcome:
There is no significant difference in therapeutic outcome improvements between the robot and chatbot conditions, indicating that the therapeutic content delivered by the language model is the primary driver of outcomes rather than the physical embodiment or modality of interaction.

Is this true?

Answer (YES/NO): NO